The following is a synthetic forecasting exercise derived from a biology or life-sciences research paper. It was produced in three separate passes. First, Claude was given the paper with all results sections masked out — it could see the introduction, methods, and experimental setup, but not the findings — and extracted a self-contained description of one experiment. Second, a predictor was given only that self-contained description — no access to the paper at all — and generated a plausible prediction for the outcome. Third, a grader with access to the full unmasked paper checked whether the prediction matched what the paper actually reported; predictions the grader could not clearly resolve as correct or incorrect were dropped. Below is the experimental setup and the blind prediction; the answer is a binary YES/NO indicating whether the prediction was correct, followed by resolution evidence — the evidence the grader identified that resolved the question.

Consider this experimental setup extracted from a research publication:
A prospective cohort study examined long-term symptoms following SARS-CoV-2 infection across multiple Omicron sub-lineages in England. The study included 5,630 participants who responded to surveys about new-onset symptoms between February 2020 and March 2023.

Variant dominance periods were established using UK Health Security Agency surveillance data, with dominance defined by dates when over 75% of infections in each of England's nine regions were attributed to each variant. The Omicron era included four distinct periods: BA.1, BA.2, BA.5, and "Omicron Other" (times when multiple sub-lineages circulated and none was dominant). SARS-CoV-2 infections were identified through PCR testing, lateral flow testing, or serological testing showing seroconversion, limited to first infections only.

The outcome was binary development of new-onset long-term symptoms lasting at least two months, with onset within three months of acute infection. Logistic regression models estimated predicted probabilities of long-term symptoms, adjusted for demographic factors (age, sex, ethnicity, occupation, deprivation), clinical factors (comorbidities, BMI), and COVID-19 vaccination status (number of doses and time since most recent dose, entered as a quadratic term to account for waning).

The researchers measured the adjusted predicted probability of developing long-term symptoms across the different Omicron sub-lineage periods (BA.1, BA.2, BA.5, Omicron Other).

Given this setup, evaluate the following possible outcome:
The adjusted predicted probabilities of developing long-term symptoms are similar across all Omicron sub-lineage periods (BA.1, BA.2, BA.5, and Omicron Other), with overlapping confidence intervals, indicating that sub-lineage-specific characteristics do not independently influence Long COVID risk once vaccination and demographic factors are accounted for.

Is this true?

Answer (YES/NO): NO